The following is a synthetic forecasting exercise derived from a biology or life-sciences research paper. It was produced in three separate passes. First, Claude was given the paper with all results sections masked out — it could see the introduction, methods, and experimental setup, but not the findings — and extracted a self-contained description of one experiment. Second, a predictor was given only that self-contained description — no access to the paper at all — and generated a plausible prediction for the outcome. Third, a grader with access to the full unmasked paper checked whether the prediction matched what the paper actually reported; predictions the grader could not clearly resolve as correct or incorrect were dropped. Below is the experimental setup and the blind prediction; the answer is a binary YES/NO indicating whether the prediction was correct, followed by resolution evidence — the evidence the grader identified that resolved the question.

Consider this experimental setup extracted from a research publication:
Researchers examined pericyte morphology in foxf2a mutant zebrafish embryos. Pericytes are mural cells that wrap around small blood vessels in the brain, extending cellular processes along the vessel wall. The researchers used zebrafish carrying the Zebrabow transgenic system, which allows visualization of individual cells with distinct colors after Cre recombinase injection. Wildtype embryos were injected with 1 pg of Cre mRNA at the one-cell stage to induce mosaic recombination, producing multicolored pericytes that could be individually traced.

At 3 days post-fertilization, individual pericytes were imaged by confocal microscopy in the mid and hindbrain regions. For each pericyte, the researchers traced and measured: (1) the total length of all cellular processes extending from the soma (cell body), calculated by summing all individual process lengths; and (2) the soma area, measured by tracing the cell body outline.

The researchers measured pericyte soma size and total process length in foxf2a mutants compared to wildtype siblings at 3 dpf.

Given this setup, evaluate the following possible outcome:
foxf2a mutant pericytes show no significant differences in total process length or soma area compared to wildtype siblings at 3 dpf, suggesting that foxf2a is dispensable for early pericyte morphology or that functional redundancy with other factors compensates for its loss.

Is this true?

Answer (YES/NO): NO